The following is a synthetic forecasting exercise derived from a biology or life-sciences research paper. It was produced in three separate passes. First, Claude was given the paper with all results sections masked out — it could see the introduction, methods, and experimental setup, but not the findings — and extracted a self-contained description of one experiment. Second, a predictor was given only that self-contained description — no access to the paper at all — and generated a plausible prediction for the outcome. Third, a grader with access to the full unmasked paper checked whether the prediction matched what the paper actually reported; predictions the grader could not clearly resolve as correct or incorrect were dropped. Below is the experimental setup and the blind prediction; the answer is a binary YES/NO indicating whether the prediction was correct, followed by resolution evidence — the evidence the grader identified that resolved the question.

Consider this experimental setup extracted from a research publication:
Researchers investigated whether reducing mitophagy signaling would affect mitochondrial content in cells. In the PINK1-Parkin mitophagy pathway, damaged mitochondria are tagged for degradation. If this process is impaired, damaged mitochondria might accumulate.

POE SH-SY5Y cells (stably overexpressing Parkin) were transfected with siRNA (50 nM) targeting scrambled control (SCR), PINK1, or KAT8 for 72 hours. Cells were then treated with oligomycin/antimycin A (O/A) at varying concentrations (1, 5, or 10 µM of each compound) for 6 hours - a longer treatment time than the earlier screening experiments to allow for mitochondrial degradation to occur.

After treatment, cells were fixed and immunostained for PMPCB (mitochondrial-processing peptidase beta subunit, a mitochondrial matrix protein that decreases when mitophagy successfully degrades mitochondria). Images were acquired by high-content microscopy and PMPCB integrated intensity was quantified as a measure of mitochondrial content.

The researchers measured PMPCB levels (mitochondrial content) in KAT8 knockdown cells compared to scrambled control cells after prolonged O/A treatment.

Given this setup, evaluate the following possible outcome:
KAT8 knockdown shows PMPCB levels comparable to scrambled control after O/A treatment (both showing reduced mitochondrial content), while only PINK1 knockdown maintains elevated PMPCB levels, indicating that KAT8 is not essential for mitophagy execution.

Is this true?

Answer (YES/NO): NO